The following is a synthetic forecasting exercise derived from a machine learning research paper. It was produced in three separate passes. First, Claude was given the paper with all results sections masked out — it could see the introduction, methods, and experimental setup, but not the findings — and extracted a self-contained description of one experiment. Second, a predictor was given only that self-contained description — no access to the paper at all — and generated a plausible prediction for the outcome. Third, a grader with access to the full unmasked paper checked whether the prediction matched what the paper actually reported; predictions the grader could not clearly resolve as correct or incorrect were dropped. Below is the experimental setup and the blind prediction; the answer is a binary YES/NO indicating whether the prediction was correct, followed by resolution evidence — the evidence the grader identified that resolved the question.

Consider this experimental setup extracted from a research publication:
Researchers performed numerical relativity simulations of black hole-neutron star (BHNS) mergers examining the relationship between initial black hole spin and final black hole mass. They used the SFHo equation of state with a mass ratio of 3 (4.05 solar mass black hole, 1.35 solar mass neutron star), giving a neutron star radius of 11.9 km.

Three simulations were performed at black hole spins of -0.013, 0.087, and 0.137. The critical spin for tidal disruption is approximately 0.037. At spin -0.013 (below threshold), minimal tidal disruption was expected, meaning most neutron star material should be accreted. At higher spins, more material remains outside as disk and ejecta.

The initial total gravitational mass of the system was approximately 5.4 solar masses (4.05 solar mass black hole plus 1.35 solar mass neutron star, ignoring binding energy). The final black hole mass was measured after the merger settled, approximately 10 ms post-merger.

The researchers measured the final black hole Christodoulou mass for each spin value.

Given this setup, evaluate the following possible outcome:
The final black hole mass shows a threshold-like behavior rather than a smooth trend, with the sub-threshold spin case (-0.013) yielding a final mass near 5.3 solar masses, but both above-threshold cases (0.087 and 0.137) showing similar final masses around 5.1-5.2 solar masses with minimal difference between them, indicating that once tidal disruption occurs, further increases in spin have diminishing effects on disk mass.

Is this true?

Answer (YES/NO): NO